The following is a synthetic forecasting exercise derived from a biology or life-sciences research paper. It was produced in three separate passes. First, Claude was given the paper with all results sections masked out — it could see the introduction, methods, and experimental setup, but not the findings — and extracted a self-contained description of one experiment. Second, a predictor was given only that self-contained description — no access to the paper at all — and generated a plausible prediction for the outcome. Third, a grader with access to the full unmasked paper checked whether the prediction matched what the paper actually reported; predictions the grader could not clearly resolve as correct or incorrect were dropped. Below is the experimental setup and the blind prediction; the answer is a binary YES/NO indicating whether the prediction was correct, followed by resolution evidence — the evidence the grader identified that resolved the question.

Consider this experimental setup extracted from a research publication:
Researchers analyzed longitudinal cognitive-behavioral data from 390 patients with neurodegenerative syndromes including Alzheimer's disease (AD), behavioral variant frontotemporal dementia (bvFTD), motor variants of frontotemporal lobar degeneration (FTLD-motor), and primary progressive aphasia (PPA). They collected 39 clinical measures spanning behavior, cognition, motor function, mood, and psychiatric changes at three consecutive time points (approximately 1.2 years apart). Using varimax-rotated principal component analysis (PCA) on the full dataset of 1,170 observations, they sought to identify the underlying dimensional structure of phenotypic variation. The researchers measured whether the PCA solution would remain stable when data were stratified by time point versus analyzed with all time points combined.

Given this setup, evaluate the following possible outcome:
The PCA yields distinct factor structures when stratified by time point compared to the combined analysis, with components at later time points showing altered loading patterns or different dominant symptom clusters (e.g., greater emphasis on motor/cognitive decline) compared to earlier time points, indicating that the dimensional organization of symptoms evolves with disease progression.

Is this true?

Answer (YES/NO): NO